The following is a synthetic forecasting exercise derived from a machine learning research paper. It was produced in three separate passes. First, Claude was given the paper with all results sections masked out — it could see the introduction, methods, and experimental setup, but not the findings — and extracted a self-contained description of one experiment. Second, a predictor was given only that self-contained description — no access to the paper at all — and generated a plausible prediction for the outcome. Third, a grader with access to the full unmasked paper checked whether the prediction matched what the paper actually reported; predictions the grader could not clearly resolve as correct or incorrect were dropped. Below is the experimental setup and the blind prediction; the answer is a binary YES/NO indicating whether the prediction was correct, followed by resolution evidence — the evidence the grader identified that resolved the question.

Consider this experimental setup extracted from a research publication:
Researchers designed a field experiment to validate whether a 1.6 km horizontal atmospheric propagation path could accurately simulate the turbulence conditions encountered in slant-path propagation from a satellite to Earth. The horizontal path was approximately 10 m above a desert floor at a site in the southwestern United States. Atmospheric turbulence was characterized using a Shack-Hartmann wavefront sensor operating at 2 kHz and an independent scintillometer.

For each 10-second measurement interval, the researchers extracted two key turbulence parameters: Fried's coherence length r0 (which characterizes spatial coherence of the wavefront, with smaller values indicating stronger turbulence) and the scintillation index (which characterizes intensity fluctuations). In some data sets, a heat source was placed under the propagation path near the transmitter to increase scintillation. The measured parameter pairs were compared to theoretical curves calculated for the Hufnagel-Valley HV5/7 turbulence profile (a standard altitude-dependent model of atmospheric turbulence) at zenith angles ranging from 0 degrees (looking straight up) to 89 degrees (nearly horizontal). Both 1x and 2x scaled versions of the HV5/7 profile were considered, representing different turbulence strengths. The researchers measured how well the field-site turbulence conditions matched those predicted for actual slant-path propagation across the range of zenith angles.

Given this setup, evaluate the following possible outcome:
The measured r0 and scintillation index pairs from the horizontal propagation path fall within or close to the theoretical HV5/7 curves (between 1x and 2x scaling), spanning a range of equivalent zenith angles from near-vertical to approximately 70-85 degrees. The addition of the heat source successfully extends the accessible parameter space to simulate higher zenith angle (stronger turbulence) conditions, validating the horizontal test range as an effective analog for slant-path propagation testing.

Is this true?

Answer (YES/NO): NO